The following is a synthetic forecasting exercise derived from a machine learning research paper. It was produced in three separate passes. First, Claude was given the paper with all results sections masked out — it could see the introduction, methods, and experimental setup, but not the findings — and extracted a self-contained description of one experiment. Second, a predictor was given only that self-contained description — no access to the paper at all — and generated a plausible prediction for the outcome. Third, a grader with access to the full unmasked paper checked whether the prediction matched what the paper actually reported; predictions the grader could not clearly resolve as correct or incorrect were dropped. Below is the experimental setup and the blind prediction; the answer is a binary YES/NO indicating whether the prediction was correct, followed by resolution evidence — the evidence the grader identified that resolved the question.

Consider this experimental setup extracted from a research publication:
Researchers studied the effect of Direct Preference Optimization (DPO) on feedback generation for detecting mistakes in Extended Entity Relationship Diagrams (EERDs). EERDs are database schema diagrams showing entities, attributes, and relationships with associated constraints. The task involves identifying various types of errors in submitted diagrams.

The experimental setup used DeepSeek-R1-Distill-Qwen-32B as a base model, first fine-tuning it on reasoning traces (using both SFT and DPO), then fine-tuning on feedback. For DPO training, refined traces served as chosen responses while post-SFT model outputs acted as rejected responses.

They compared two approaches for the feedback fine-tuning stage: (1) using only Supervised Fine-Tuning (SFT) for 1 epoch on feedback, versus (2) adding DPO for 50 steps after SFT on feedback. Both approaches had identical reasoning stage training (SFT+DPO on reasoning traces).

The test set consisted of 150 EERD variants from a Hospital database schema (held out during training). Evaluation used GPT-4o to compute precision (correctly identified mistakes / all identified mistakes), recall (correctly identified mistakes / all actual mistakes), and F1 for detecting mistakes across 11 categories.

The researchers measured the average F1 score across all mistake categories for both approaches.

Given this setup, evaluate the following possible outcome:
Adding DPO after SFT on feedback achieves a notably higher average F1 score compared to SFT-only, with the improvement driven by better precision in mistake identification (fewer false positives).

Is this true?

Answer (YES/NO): NO